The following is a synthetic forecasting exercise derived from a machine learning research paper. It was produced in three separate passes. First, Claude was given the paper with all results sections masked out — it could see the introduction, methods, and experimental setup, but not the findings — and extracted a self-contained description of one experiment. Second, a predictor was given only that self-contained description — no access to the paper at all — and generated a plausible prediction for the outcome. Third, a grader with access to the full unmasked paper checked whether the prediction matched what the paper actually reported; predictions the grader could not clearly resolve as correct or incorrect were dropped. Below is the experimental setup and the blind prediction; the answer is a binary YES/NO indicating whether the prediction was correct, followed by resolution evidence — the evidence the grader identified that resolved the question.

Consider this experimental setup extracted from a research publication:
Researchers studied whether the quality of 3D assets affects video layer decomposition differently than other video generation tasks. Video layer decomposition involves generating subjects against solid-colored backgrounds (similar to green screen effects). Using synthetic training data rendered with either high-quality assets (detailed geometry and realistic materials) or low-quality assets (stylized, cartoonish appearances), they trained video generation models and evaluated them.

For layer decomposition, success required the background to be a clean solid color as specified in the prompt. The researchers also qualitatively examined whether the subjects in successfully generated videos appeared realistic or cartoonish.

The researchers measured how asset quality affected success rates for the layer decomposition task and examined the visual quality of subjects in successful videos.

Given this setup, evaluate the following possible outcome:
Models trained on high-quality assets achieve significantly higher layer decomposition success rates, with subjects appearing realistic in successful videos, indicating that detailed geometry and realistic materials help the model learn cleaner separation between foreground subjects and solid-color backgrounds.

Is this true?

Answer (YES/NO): NO